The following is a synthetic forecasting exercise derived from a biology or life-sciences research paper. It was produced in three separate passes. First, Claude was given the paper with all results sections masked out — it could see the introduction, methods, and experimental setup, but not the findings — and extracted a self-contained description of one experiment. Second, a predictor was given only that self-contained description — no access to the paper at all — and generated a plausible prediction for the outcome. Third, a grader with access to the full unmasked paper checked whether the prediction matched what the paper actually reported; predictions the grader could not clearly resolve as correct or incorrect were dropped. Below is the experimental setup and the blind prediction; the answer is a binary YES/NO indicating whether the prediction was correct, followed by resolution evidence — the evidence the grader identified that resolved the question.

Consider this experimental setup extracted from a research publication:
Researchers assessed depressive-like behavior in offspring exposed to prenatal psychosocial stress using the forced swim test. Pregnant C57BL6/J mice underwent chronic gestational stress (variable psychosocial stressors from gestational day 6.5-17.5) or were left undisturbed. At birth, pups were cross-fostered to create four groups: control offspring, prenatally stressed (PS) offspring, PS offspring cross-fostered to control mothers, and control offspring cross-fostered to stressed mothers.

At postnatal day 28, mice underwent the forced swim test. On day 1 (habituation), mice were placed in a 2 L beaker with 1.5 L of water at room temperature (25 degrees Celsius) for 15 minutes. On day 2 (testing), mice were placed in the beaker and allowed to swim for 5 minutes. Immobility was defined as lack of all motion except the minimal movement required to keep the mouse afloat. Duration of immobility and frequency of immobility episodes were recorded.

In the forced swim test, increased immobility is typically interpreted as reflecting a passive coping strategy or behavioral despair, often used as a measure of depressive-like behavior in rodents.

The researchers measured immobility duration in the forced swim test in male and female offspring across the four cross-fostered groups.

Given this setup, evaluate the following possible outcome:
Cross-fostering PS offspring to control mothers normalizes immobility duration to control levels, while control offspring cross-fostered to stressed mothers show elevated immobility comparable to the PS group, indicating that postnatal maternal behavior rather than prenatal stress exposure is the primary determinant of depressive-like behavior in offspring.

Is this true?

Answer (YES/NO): NO